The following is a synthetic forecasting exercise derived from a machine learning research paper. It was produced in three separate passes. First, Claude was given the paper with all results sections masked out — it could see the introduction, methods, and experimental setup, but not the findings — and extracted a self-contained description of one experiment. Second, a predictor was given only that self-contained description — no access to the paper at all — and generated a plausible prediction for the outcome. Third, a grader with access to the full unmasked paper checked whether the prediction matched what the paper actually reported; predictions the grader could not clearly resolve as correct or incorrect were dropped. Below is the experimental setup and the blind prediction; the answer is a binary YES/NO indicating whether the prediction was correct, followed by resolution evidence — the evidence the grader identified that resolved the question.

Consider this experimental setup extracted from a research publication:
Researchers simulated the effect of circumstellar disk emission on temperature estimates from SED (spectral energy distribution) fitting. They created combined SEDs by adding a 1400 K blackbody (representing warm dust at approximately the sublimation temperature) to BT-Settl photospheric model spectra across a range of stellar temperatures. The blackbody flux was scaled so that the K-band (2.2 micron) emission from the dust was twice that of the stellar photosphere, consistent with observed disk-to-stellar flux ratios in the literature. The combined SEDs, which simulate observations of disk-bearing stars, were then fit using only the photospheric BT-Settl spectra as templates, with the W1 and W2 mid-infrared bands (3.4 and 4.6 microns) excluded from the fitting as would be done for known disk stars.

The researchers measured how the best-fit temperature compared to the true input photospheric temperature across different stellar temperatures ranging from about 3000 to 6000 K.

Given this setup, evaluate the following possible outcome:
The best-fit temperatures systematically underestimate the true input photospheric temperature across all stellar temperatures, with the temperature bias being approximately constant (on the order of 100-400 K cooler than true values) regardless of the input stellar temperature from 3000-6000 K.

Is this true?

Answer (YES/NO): NO